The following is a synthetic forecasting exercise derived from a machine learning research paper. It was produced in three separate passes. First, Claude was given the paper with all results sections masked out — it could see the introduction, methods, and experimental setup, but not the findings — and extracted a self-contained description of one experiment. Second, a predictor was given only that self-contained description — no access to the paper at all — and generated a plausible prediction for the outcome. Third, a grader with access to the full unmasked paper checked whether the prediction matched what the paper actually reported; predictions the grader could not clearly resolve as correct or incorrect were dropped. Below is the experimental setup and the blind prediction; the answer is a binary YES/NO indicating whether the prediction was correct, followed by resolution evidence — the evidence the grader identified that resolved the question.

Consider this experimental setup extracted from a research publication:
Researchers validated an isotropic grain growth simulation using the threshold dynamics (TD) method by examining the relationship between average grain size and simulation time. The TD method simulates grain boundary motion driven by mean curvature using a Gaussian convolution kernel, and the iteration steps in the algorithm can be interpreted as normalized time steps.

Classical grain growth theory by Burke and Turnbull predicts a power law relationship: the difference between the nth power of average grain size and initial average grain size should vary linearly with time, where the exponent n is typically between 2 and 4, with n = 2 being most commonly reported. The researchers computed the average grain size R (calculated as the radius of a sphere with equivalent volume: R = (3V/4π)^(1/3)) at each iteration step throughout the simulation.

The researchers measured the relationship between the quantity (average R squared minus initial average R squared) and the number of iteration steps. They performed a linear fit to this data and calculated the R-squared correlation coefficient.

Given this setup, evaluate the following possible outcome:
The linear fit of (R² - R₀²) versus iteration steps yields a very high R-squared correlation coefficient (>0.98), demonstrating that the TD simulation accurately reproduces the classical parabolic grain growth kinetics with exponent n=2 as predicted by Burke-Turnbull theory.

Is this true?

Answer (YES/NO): YES